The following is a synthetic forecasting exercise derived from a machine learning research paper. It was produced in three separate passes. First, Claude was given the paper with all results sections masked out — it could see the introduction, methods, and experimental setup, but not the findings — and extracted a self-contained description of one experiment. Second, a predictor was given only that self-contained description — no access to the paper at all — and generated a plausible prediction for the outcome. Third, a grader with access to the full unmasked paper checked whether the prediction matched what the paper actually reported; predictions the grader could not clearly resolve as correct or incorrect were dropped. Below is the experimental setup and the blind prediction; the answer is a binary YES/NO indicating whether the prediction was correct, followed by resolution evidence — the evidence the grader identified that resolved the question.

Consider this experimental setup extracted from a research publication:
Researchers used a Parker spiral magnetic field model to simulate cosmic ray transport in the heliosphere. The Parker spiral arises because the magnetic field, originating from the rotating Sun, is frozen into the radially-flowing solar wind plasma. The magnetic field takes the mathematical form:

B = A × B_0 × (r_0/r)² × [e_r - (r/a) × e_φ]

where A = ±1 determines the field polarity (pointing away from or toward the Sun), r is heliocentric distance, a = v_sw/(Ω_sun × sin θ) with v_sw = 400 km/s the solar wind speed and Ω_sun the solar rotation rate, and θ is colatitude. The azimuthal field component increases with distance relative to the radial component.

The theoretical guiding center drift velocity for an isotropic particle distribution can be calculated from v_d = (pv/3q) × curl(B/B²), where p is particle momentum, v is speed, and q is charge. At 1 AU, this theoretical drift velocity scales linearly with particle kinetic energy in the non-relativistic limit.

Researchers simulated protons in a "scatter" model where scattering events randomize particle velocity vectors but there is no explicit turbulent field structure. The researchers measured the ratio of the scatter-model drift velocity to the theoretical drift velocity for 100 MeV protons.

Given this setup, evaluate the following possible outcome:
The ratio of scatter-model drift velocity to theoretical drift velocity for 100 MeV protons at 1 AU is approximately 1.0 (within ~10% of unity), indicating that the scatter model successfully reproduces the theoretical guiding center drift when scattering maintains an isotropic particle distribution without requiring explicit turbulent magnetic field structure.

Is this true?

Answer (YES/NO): NO